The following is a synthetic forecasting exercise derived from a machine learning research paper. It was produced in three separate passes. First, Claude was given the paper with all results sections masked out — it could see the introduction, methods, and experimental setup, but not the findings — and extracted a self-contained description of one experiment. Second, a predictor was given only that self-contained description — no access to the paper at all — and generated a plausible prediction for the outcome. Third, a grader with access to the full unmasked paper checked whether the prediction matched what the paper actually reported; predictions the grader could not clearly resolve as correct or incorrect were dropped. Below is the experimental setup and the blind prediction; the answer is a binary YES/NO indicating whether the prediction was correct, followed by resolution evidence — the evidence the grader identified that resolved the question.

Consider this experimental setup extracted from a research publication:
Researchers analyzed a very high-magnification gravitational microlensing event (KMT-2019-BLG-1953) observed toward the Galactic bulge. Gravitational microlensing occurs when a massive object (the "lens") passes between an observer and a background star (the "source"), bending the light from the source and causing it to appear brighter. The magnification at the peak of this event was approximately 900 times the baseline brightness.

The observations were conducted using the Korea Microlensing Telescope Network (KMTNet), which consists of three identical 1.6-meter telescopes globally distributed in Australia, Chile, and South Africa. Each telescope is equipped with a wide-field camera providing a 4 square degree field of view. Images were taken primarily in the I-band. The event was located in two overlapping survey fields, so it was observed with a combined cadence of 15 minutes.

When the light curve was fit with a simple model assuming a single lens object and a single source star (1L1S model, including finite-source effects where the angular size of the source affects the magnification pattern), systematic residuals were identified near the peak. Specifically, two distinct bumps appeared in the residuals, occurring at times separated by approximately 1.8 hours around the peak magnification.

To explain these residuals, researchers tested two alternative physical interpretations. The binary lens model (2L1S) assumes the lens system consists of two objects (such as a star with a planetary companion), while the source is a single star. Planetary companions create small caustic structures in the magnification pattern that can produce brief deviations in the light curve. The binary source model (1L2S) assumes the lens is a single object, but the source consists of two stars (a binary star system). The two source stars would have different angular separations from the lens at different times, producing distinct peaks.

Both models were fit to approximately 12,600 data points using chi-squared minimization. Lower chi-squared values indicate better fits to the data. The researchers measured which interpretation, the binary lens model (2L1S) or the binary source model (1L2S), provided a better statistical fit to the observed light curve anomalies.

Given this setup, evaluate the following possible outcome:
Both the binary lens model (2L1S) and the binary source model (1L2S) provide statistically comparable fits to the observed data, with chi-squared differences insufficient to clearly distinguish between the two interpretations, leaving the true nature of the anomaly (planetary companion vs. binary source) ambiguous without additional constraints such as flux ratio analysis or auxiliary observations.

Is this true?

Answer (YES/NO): NO